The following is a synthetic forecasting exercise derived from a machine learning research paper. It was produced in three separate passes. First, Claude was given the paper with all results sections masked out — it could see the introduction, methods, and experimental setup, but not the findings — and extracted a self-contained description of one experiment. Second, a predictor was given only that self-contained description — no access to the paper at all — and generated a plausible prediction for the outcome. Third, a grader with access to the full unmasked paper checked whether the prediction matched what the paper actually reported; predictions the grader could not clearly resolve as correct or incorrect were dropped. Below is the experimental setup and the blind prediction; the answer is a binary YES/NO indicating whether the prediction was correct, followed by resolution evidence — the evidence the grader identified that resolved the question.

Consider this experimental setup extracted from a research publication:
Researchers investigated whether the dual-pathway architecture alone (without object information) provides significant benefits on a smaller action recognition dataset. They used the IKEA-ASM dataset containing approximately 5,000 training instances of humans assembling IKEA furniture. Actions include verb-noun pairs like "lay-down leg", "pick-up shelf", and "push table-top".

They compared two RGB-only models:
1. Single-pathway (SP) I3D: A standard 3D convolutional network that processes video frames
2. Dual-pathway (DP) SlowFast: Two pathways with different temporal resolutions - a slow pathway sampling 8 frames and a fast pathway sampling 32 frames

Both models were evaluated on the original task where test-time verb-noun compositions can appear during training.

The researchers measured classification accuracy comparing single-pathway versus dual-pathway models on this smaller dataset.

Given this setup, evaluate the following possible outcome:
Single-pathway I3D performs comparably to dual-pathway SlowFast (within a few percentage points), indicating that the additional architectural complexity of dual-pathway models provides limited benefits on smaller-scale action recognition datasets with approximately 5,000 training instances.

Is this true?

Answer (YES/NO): YES